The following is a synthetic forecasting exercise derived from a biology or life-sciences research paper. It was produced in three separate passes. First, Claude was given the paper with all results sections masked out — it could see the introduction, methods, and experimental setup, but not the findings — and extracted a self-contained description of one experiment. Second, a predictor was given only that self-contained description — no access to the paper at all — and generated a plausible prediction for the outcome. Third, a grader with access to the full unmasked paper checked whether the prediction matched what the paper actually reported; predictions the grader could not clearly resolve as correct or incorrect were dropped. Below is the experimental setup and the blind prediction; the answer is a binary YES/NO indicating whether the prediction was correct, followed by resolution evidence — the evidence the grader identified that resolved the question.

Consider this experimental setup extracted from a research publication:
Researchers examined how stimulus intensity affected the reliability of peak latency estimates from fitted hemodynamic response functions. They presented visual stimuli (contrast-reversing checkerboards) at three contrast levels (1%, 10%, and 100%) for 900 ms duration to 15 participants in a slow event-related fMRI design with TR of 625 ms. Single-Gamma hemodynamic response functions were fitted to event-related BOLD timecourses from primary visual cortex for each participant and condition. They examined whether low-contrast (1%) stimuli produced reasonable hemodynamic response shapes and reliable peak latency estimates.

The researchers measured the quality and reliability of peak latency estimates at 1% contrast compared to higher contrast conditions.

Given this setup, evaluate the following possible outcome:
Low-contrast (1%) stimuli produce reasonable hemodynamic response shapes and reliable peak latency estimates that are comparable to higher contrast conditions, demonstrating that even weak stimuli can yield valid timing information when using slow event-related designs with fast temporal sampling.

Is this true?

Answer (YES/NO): NO